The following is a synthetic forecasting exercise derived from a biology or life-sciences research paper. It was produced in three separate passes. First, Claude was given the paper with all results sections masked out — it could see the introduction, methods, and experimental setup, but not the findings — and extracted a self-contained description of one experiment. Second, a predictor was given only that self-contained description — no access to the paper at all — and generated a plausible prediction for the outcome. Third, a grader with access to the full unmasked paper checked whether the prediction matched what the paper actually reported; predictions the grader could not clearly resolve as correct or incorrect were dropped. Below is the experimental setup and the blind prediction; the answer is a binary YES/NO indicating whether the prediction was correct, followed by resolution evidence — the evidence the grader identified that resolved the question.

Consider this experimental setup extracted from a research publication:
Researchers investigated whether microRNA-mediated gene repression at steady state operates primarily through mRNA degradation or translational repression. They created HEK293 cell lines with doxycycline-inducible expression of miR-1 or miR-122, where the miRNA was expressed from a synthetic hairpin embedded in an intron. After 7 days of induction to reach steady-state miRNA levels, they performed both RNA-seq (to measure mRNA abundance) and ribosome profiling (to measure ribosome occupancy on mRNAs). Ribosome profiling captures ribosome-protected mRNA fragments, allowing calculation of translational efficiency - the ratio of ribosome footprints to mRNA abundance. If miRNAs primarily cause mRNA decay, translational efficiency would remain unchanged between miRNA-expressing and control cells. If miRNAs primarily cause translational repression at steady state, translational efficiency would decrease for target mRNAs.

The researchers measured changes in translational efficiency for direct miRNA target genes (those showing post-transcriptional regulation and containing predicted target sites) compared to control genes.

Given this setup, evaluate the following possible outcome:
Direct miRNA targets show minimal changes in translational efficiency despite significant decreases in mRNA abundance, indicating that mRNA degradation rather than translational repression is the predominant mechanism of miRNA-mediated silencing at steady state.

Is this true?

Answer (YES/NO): YES